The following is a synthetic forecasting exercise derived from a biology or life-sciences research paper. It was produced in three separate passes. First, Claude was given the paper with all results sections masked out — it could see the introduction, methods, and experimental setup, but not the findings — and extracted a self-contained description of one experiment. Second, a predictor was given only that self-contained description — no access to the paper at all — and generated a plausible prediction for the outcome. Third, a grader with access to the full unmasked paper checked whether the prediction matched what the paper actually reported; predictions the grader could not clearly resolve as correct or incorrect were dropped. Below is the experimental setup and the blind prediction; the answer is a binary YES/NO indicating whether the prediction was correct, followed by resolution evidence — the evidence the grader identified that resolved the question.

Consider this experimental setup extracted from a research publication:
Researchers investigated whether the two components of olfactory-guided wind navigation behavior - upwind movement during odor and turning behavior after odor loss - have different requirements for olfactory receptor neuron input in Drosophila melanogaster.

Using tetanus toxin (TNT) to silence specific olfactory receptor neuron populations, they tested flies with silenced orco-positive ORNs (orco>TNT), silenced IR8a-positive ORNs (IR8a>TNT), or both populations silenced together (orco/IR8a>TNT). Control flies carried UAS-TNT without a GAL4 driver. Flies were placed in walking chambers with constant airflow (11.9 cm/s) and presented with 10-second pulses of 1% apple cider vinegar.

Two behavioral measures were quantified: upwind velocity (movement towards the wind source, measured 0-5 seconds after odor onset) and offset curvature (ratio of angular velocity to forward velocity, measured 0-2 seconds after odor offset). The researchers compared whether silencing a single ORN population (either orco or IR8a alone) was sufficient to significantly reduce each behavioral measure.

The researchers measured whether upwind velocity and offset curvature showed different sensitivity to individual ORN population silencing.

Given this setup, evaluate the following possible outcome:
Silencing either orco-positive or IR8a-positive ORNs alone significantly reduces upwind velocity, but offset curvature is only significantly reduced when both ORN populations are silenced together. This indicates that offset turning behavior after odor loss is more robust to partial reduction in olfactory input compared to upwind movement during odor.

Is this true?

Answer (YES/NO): NO